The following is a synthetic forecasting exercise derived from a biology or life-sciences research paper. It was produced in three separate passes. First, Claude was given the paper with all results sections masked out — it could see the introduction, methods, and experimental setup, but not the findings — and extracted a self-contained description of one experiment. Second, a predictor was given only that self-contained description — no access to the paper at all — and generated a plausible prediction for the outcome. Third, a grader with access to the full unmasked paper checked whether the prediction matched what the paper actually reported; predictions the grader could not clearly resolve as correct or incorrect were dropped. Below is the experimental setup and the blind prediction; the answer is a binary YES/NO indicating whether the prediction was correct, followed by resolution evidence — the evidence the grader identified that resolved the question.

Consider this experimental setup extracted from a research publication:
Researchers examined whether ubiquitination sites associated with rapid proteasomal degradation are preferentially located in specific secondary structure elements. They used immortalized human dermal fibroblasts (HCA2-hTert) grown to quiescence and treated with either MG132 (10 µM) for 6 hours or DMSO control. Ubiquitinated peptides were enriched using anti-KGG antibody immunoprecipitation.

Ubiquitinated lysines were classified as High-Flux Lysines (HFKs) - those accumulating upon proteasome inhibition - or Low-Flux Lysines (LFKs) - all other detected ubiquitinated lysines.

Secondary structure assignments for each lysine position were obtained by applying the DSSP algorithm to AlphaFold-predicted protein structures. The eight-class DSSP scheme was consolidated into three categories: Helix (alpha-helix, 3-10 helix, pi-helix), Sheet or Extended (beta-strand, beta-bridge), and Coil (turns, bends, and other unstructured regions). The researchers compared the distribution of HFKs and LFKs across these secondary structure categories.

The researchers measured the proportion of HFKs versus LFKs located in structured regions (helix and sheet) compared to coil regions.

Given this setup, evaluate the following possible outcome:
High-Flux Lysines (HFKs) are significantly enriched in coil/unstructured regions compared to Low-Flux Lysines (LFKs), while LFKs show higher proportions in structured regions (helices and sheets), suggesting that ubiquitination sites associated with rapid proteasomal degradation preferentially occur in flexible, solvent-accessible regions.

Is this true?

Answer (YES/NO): NO